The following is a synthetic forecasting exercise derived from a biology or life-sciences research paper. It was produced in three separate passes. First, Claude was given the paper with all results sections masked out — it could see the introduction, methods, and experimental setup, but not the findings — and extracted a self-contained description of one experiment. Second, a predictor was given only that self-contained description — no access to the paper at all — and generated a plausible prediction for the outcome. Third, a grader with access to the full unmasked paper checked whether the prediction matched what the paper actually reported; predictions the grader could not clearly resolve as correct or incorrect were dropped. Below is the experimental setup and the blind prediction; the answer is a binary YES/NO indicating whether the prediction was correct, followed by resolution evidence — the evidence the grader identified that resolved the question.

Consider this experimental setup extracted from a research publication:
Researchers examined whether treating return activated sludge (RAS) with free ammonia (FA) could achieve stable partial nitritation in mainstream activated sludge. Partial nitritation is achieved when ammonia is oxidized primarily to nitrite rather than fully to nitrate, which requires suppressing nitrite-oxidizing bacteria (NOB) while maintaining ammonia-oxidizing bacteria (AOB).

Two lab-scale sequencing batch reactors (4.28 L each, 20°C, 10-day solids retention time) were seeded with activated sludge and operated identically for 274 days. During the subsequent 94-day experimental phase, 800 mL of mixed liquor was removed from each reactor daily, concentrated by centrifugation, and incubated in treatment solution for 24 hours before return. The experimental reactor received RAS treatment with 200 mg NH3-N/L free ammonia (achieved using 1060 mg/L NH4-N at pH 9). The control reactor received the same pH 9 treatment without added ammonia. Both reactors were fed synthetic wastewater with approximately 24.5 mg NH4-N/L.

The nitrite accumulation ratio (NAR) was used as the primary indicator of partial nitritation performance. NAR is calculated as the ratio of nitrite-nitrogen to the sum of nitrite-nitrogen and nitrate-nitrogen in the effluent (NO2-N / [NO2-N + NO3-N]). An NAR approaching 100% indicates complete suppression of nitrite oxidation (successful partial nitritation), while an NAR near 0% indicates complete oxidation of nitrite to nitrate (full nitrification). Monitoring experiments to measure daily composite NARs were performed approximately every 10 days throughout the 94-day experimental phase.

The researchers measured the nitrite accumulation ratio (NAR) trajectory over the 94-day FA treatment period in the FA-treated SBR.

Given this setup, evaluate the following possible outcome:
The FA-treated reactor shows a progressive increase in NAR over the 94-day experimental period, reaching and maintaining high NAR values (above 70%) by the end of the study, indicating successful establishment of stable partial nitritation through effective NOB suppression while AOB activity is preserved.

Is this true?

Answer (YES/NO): NO